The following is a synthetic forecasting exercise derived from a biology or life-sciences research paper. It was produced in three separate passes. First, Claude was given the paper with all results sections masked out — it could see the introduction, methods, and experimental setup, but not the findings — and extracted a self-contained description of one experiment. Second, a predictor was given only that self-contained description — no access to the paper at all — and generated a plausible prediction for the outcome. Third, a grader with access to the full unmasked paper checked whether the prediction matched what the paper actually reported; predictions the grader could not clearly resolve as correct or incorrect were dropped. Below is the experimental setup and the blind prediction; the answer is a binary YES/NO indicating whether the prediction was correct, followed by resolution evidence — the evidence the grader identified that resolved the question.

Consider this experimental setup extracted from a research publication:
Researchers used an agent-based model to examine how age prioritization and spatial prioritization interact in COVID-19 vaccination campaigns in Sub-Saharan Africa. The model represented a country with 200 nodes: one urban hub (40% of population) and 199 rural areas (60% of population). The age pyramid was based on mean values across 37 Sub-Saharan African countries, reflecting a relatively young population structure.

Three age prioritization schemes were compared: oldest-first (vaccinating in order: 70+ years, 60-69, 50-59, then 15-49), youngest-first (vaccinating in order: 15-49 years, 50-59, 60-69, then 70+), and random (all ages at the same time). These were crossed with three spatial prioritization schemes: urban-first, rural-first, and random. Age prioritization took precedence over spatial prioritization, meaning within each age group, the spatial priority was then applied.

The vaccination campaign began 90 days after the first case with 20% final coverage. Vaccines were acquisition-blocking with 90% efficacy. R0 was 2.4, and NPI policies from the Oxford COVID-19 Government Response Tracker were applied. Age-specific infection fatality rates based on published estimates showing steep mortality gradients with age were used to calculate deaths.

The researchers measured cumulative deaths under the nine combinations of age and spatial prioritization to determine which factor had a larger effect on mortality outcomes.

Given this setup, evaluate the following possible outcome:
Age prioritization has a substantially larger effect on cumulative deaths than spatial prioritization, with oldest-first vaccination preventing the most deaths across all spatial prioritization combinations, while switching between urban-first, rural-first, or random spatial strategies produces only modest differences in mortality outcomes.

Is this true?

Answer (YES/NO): YES